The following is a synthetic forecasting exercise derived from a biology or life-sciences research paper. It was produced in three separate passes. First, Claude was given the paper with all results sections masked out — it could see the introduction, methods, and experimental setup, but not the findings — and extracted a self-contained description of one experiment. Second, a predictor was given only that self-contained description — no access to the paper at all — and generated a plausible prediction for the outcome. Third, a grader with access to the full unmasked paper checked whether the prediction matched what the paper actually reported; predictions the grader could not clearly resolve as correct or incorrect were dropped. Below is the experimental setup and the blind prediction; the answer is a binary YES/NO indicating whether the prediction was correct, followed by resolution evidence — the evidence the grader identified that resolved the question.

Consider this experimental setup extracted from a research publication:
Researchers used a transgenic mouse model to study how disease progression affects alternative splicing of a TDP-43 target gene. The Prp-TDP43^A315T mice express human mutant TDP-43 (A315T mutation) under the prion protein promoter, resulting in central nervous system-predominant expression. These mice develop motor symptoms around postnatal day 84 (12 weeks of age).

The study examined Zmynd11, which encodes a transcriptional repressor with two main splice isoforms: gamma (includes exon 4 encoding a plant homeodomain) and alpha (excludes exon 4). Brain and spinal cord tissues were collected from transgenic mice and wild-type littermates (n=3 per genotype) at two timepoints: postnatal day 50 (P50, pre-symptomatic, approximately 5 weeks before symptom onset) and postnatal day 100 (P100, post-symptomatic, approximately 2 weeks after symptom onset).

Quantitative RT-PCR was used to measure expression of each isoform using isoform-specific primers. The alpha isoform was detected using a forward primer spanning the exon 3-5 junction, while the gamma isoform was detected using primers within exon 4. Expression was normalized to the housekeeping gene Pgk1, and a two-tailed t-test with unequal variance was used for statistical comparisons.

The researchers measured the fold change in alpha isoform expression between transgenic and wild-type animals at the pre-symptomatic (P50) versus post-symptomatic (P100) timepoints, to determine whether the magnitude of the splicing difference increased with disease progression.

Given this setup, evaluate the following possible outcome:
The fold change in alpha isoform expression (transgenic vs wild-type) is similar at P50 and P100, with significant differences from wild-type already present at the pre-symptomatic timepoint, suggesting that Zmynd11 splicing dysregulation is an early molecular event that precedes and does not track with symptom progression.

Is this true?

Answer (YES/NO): NO